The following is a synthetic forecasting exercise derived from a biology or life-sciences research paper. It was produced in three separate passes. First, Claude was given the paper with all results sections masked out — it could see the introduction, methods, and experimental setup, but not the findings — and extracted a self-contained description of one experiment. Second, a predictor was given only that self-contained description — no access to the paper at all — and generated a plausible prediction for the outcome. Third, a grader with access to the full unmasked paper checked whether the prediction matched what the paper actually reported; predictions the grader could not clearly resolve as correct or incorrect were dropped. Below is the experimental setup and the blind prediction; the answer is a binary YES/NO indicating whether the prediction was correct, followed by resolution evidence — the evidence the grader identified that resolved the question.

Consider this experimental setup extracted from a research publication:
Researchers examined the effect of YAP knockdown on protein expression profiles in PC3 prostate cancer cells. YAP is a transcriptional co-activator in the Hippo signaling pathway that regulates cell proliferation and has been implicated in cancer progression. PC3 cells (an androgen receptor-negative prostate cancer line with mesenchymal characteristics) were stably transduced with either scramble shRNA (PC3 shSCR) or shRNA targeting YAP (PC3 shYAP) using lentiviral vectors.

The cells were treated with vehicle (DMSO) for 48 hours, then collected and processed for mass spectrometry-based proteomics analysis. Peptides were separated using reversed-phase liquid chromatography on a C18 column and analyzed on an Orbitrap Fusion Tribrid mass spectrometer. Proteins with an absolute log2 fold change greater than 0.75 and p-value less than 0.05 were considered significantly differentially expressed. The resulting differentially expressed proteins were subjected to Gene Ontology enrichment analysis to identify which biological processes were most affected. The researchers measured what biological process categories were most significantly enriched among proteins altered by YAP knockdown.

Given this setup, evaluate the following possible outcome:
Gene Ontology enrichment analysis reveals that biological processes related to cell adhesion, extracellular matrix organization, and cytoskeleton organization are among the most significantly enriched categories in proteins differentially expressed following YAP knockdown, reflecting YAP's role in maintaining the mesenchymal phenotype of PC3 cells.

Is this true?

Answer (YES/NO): NO